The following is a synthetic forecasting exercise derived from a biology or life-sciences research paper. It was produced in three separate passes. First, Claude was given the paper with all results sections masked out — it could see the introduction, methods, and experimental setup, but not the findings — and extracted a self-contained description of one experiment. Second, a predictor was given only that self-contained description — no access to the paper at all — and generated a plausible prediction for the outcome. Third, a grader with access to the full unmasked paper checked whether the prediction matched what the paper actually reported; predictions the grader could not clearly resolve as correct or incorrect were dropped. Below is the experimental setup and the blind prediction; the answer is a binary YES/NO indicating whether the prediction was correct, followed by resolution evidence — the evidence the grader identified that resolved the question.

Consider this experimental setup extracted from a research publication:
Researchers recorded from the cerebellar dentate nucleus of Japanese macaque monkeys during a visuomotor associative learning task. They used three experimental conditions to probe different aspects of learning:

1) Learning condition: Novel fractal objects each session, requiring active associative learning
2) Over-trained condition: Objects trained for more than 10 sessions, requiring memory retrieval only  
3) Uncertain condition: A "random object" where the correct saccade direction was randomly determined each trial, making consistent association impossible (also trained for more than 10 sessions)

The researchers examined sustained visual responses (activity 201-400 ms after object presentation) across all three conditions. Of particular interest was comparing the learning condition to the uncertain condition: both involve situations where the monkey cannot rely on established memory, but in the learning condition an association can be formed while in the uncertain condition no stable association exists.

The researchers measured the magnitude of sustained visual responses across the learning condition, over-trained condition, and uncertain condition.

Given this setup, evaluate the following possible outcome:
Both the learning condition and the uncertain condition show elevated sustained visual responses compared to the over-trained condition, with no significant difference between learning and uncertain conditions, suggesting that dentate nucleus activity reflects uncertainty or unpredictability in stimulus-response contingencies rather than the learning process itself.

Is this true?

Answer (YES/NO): NO